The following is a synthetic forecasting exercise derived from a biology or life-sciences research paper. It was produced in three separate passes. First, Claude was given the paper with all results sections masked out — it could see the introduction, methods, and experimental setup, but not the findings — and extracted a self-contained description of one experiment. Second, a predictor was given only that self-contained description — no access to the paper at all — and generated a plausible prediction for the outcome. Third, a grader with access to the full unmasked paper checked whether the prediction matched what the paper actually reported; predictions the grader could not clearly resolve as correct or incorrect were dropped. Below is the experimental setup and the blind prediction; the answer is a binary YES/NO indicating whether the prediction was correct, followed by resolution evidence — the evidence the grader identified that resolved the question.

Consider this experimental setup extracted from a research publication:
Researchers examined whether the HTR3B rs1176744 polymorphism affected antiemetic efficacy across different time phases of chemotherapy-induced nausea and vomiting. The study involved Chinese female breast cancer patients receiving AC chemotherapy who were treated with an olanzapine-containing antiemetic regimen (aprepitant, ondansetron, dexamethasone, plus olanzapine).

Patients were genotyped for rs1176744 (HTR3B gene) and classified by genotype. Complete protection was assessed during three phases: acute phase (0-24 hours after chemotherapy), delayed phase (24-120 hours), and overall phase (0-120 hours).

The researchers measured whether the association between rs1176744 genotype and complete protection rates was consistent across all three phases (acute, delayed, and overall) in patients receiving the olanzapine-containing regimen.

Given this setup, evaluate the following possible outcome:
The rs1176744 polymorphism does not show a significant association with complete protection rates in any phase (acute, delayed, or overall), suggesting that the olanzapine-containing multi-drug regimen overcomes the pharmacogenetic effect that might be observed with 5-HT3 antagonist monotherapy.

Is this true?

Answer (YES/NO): NO